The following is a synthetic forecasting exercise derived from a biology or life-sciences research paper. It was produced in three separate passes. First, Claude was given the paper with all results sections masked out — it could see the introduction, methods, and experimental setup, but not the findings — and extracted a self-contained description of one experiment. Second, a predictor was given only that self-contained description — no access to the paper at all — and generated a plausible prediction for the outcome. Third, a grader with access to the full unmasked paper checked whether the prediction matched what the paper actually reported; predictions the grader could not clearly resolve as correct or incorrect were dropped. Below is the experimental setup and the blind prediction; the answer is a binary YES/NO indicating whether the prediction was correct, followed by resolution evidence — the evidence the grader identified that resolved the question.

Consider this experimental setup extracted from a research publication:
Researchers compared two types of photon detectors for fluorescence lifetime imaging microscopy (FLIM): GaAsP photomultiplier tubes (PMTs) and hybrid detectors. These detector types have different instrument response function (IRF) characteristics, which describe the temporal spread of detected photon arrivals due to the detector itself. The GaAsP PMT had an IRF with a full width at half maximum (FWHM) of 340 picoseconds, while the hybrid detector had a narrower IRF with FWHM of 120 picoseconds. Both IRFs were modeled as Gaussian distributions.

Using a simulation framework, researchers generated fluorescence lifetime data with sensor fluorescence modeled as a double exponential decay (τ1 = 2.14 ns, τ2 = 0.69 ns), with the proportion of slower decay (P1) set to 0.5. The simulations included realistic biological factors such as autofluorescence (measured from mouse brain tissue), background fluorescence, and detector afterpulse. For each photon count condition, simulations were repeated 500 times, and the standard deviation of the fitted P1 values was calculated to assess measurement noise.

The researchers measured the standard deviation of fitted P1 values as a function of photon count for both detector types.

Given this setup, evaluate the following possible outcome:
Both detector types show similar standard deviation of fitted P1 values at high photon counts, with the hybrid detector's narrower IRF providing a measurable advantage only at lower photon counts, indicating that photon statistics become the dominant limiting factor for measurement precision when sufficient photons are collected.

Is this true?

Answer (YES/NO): NO